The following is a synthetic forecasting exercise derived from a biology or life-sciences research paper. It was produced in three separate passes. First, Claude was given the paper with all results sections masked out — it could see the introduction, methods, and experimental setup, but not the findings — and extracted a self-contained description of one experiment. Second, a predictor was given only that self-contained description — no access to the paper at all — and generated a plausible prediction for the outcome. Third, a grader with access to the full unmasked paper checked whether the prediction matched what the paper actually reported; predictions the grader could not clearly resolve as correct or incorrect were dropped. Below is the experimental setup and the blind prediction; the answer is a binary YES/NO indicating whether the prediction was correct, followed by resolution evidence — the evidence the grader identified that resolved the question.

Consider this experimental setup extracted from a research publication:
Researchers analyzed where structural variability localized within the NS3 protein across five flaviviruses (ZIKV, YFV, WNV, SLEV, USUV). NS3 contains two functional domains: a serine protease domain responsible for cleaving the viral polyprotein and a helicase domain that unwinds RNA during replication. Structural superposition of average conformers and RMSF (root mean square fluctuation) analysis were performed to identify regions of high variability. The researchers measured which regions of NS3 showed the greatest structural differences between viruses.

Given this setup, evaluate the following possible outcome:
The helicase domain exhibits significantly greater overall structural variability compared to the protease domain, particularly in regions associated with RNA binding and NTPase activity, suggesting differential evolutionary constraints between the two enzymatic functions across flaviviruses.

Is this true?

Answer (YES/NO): NO